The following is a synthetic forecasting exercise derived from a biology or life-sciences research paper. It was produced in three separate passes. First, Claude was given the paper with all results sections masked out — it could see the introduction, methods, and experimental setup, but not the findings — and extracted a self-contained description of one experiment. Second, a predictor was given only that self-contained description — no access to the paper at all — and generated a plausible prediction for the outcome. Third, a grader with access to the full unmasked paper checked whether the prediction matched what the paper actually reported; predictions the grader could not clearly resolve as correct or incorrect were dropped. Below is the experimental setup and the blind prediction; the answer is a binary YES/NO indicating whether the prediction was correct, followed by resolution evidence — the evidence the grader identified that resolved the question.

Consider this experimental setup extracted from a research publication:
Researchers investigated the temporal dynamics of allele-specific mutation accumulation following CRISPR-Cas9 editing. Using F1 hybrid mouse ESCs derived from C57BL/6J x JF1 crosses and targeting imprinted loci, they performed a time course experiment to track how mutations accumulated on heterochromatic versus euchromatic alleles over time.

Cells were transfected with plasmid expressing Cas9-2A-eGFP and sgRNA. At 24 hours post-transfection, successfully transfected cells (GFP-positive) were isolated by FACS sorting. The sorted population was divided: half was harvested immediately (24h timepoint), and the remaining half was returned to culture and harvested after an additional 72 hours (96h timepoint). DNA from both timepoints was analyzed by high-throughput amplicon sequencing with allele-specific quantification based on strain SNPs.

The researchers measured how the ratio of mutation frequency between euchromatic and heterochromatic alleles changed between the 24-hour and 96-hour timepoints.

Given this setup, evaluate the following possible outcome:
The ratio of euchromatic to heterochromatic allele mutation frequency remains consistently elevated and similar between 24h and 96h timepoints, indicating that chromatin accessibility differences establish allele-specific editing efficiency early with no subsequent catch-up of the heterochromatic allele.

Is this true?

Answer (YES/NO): NO